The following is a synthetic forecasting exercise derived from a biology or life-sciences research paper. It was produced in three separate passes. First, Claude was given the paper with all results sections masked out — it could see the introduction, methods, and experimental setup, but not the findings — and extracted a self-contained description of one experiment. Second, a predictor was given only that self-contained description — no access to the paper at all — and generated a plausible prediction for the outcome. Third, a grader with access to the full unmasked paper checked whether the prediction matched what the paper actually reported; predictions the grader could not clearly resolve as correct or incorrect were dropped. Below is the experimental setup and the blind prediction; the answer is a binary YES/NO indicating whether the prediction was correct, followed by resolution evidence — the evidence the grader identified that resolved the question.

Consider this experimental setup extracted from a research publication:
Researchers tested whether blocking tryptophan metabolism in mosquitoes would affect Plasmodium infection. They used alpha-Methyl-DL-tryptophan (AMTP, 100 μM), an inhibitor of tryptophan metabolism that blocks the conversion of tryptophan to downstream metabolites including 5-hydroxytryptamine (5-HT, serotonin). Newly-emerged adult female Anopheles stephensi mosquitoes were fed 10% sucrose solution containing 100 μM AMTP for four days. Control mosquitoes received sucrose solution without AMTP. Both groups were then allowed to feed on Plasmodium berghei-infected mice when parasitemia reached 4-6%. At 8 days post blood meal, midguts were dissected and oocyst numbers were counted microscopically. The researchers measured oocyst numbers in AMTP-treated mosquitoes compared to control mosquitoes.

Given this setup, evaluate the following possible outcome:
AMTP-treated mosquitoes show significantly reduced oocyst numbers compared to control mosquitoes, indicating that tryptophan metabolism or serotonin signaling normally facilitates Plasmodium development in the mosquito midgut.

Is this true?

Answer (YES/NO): NO